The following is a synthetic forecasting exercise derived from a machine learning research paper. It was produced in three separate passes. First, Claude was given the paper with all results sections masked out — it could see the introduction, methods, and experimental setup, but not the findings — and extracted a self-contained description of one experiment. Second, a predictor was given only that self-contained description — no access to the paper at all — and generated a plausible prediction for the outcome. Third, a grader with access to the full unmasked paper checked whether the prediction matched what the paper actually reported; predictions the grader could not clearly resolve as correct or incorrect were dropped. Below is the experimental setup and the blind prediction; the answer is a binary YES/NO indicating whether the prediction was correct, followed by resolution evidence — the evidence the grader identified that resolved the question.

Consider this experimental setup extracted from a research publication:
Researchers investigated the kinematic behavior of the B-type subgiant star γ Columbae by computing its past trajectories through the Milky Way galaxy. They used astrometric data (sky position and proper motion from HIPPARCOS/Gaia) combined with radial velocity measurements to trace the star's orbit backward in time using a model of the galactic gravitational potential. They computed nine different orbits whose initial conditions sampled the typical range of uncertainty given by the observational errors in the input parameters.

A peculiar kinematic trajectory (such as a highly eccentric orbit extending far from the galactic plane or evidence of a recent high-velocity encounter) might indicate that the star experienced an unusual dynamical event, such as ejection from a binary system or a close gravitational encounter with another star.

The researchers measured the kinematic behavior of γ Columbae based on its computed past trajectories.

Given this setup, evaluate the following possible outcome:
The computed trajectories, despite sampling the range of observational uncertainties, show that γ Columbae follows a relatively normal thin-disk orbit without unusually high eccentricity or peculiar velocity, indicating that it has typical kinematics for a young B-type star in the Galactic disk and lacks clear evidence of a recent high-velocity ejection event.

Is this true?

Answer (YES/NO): YES